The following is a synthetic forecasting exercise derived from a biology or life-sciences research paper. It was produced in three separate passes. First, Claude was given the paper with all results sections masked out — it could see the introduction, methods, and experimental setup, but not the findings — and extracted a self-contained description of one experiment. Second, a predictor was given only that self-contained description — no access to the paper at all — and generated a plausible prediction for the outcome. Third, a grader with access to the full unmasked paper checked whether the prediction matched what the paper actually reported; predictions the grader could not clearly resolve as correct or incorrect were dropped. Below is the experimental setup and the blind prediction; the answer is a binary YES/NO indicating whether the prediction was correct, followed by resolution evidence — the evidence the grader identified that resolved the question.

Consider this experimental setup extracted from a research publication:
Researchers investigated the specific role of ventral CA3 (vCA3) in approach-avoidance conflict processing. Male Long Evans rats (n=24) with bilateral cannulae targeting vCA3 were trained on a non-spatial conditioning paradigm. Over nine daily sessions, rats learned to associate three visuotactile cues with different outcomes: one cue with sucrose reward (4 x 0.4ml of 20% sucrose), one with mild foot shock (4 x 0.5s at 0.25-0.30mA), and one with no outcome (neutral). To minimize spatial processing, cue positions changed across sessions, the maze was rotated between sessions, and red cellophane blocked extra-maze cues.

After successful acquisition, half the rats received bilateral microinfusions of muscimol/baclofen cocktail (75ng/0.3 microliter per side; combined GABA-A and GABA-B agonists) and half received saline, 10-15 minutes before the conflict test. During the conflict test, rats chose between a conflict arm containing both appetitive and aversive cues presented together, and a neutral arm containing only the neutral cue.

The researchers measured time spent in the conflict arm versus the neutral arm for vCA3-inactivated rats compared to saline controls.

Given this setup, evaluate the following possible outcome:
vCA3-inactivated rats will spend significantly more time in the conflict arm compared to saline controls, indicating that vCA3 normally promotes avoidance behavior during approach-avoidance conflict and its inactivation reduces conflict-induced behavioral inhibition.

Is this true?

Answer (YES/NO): YES